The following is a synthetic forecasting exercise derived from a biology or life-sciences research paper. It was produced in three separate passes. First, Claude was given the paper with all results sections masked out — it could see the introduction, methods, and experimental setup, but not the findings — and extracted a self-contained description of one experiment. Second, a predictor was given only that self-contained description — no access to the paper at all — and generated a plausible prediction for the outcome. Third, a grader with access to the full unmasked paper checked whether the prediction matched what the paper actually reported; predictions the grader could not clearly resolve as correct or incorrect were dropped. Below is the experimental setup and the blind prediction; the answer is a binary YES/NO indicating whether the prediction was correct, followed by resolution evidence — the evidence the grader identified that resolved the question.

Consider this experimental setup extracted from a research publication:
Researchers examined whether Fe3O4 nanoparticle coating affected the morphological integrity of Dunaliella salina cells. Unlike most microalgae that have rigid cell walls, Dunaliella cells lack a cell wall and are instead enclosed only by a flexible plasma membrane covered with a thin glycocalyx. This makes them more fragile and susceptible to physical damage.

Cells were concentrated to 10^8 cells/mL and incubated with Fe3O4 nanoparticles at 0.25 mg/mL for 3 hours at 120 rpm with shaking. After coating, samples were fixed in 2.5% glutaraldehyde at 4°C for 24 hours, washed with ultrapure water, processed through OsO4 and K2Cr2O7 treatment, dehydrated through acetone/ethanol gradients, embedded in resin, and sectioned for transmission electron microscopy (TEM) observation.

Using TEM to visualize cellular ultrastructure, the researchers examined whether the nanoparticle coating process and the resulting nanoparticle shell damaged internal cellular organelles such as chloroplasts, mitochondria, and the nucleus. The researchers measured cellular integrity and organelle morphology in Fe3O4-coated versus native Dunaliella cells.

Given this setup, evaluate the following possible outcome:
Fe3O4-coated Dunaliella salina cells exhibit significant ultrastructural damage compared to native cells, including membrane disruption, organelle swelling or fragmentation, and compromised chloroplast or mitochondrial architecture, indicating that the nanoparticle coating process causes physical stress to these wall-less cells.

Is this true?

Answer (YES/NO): NO